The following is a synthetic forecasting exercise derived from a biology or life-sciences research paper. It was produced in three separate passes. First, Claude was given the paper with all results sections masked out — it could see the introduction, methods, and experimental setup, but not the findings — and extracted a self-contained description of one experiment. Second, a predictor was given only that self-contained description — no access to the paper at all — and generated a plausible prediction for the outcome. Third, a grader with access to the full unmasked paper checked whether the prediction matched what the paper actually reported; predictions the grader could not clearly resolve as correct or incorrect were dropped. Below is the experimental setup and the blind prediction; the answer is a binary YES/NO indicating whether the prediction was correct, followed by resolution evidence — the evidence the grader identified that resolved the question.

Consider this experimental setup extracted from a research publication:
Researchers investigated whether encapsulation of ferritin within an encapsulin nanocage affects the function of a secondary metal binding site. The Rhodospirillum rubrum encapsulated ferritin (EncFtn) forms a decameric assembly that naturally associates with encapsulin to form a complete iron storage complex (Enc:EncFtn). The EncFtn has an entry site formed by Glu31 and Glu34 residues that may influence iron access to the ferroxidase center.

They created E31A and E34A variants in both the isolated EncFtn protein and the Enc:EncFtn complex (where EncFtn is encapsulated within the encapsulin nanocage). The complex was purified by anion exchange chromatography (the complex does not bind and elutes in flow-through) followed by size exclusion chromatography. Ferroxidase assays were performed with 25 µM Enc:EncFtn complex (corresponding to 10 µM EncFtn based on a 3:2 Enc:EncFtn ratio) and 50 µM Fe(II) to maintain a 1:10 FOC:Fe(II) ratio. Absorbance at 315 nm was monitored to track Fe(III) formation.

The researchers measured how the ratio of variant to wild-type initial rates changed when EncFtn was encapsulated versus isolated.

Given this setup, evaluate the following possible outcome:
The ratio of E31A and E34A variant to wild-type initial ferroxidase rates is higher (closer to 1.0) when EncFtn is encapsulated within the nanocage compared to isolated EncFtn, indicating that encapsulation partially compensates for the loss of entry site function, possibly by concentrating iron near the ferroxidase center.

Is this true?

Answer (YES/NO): NO